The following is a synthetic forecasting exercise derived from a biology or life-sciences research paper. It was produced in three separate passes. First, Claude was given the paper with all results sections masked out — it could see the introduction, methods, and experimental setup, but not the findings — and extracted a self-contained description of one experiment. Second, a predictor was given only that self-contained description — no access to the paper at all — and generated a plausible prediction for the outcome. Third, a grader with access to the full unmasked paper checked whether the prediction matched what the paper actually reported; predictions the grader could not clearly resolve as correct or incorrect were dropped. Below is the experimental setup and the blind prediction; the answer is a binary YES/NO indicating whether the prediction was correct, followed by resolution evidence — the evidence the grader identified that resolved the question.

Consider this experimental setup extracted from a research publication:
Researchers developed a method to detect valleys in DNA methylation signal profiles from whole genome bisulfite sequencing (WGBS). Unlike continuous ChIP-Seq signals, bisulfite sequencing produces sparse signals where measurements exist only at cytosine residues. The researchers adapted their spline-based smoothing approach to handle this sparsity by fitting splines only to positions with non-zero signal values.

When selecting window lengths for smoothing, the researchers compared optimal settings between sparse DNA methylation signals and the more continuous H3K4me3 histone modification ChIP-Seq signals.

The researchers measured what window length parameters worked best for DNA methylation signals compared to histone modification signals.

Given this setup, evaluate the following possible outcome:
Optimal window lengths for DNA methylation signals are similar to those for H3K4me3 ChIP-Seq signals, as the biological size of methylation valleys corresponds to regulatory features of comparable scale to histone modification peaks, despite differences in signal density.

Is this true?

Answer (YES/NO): NO